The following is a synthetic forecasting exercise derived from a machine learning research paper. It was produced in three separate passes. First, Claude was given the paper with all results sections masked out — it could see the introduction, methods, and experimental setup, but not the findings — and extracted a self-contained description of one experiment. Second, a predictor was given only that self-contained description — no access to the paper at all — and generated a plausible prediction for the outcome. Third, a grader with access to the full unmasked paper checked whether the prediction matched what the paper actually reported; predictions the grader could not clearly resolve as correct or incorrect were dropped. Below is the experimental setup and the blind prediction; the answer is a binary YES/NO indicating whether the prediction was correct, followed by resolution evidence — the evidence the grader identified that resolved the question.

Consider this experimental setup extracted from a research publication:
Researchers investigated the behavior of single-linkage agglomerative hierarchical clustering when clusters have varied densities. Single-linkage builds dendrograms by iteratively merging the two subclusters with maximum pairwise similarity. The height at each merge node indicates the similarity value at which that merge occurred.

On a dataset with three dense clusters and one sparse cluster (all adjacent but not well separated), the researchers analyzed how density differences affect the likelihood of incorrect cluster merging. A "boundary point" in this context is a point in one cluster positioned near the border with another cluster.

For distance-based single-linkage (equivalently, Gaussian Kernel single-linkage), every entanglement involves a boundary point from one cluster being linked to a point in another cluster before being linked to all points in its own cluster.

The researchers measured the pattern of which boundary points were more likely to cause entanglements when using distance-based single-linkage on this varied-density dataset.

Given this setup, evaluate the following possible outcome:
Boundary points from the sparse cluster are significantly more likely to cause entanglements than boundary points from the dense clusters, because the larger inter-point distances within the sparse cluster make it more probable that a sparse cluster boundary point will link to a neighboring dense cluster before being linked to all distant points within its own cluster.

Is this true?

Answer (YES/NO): YES